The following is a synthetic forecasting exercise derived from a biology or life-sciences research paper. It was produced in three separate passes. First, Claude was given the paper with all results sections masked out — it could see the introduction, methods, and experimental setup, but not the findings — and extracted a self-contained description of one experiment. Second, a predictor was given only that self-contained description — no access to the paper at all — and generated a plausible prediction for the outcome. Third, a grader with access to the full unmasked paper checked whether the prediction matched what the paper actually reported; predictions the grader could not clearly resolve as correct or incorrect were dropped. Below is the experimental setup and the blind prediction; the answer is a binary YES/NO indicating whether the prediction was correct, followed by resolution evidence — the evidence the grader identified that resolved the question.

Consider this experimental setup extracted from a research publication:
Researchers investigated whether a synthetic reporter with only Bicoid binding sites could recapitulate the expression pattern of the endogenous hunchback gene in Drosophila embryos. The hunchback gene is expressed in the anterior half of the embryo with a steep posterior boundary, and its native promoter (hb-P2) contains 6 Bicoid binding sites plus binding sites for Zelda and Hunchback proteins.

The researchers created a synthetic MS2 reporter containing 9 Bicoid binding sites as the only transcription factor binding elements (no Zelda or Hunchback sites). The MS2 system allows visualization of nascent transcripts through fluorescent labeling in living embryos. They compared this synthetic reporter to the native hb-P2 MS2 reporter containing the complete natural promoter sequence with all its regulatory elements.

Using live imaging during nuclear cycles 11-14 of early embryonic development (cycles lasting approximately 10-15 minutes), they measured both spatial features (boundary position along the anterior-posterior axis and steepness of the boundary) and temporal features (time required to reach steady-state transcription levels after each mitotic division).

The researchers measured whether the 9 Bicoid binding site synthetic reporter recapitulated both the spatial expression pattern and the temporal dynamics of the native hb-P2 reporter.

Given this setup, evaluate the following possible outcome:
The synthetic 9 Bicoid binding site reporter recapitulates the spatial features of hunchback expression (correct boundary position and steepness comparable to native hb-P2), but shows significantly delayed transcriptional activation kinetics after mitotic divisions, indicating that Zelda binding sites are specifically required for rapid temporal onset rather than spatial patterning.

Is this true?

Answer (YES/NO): NO